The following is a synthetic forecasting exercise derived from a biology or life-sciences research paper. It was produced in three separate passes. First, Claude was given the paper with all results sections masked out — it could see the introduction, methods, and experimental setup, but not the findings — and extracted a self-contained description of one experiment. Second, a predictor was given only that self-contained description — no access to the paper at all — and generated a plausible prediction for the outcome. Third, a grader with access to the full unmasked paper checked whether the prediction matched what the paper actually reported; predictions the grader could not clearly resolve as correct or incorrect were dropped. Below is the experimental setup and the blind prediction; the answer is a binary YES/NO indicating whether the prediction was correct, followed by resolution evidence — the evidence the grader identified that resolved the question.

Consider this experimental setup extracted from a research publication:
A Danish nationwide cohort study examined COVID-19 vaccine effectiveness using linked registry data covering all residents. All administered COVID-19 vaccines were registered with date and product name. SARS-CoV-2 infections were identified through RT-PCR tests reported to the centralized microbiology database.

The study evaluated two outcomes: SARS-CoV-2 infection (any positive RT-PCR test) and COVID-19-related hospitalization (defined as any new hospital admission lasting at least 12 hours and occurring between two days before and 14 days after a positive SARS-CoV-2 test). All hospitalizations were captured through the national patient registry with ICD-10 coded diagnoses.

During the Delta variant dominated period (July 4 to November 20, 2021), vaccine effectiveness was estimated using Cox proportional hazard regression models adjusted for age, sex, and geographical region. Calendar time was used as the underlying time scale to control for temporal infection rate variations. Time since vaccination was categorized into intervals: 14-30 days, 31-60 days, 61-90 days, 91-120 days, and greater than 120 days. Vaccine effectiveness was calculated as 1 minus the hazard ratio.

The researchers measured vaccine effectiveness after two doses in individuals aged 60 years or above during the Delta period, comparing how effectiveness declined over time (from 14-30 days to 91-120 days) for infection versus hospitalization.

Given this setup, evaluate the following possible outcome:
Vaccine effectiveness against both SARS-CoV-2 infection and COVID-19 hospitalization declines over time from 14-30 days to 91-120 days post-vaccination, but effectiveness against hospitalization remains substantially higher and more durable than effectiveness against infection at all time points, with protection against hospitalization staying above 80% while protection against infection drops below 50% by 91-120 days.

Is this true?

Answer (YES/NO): NO